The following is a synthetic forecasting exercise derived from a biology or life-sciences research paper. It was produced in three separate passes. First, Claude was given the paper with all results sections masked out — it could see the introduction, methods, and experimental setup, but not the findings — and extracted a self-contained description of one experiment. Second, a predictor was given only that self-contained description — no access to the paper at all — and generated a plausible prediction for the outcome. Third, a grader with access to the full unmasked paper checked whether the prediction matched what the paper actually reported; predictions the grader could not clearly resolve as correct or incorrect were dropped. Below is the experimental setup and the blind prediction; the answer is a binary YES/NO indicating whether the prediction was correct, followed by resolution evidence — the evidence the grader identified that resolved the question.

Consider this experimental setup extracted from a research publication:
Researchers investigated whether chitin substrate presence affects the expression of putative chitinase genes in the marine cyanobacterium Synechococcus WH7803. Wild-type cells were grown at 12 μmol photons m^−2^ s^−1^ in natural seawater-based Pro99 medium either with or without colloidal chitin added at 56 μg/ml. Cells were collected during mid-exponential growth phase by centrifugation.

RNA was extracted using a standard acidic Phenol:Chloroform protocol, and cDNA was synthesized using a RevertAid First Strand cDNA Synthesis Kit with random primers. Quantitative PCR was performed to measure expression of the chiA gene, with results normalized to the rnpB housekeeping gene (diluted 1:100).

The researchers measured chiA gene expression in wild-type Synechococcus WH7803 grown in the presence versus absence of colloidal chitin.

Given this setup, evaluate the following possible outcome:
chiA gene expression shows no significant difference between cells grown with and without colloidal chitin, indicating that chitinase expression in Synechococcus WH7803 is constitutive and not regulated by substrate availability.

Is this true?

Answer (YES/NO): YES